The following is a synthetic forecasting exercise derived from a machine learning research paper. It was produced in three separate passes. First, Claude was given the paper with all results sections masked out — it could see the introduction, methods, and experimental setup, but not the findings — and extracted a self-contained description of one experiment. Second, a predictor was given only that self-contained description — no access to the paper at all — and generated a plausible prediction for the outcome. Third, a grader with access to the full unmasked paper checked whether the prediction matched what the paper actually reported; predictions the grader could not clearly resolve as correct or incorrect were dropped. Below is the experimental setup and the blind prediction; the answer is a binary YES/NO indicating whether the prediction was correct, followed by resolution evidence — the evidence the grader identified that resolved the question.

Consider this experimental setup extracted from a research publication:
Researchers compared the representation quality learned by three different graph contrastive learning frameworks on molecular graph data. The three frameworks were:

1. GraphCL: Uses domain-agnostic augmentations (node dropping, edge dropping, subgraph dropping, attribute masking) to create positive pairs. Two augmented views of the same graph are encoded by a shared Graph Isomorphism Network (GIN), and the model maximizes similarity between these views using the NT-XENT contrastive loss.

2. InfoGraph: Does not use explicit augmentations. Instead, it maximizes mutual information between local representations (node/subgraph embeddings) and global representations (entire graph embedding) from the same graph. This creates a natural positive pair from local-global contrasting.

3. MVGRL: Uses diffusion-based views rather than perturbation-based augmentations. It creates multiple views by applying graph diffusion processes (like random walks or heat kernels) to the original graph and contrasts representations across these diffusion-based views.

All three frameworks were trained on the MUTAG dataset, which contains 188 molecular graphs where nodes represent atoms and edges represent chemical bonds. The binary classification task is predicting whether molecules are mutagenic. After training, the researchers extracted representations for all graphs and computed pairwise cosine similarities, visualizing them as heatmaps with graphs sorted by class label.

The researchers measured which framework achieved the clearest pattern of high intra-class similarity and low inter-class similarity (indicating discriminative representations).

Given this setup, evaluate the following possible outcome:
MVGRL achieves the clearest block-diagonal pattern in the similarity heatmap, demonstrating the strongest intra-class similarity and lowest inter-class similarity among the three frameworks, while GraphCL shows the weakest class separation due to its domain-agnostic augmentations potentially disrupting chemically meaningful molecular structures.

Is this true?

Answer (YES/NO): YES